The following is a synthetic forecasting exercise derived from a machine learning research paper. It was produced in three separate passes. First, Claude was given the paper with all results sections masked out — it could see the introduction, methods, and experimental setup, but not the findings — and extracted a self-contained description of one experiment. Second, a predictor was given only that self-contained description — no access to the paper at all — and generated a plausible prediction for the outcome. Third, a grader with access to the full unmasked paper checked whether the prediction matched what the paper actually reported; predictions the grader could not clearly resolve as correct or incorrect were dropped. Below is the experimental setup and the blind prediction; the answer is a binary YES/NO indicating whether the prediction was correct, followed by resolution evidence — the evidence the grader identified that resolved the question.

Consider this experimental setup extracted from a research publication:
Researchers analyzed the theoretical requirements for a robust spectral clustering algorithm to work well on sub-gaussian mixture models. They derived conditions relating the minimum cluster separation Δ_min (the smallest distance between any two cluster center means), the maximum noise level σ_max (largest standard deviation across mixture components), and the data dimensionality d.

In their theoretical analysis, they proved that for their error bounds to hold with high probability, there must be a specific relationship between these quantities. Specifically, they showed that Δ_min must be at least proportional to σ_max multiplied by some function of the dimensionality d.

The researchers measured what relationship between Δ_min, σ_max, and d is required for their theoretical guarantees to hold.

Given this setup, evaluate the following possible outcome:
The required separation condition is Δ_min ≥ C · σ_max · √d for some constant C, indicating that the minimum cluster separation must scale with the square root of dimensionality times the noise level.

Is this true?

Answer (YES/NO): YES